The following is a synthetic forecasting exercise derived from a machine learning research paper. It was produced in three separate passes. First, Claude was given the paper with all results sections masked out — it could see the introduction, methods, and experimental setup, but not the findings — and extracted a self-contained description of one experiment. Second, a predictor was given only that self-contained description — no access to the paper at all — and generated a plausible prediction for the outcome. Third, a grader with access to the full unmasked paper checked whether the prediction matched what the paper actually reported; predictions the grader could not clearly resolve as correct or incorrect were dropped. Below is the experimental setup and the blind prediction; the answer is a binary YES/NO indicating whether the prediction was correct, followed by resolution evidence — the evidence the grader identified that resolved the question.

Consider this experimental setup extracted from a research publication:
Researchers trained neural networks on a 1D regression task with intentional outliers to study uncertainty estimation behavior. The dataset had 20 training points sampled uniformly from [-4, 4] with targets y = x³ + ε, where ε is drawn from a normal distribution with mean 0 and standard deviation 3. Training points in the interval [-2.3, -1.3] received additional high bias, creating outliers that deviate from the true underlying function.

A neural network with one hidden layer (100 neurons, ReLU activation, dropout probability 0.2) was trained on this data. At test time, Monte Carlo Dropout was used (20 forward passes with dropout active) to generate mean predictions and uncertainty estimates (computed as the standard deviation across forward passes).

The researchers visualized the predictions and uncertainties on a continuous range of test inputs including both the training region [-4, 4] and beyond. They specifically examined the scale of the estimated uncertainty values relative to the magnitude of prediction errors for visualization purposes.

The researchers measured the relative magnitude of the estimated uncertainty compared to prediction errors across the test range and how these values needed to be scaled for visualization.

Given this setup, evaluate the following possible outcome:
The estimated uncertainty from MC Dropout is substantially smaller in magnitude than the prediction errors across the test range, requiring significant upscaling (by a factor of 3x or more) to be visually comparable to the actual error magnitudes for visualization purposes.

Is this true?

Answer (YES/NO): YES